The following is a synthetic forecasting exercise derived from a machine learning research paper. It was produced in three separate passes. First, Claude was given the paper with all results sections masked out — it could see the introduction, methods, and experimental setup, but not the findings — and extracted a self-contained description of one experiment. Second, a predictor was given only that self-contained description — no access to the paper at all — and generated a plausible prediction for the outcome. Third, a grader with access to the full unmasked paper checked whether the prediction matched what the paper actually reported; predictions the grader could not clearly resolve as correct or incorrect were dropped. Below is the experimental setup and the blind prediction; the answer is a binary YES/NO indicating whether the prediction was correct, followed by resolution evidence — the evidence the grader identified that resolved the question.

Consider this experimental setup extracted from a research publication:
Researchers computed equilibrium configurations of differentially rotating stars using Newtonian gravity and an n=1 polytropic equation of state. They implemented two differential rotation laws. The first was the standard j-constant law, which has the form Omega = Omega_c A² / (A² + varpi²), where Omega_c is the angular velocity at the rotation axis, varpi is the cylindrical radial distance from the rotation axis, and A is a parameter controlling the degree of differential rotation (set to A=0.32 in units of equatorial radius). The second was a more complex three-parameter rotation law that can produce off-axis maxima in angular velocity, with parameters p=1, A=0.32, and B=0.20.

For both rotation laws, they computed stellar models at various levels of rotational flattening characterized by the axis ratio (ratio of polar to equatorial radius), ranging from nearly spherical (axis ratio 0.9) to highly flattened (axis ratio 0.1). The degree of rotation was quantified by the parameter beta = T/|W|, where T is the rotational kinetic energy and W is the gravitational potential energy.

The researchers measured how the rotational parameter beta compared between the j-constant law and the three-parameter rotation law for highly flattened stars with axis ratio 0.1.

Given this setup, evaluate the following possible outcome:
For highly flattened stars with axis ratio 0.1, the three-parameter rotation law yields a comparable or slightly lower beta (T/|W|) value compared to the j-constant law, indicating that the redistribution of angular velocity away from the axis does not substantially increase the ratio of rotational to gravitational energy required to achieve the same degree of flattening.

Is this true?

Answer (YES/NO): YES